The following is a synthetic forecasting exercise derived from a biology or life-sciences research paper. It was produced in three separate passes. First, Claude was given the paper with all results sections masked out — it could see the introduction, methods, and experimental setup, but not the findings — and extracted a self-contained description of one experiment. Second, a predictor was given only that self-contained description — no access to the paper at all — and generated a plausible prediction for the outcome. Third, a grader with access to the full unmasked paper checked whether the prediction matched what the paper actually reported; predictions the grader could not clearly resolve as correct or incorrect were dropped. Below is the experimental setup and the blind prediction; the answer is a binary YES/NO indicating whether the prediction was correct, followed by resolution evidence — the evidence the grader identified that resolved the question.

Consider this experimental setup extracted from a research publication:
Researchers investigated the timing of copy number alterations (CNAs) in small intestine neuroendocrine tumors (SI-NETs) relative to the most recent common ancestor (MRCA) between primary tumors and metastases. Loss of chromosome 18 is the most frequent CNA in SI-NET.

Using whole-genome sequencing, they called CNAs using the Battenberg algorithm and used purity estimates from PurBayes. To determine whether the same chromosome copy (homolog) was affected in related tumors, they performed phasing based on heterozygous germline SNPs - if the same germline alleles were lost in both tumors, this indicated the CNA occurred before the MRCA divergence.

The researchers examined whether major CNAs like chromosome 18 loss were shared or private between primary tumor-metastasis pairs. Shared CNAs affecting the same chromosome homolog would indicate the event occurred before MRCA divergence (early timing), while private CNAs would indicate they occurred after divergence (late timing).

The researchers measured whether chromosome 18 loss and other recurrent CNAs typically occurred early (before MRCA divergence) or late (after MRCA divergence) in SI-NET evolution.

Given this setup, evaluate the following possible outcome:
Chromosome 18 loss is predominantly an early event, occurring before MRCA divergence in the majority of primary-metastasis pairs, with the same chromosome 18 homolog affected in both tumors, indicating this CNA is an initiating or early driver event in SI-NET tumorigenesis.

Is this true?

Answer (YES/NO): YES